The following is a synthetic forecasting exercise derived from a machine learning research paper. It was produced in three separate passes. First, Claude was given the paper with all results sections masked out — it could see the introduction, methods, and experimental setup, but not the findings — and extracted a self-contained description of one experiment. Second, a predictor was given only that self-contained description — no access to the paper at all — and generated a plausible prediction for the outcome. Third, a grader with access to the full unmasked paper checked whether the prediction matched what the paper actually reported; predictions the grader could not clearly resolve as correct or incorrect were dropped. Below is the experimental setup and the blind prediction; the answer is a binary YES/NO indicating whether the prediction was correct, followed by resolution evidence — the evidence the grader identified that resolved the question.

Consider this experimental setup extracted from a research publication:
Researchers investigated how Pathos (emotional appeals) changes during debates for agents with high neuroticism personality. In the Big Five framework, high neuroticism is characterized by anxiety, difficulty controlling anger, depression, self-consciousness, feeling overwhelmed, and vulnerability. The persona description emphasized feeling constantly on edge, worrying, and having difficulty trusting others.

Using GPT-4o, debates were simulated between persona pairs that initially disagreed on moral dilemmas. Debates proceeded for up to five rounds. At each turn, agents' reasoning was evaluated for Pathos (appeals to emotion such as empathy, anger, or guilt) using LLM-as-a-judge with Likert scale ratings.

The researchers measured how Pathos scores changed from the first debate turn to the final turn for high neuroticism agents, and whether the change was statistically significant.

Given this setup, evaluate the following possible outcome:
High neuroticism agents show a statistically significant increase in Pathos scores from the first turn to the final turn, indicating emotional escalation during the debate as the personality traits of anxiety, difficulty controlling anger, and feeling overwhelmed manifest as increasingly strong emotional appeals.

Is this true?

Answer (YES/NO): NO